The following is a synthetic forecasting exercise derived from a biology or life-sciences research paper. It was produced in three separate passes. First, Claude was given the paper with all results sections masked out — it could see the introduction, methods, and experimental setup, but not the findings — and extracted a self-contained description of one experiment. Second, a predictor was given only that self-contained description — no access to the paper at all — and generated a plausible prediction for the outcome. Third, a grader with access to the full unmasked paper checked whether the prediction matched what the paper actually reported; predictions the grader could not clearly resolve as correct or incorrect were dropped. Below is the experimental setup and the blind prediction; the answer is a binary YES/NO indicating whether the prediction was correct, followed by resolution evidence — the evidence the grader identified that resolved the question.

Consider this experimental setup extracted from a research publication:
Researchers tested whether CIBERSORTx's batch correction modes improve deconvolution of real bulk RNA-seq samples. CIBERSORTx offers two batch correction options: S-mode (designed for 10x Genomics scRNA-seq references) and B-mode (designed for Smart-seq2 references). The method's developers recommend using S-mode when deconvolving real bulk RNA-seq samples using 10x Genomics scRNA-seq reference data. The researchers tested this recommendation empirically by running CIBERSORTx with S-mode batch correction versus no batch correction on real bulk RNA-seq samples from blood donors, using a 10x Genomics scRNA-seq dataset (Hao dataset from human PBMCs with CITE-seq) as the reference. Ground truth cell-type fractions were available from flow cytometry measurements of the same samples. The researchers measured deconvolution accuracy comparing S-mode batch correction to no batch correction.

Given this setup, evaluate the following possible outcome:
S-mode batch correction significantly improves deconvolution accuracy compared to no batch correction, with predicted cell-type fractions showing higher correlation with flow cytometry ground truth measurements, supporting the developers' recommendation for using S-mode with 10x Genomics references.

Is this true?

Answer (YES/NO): NO